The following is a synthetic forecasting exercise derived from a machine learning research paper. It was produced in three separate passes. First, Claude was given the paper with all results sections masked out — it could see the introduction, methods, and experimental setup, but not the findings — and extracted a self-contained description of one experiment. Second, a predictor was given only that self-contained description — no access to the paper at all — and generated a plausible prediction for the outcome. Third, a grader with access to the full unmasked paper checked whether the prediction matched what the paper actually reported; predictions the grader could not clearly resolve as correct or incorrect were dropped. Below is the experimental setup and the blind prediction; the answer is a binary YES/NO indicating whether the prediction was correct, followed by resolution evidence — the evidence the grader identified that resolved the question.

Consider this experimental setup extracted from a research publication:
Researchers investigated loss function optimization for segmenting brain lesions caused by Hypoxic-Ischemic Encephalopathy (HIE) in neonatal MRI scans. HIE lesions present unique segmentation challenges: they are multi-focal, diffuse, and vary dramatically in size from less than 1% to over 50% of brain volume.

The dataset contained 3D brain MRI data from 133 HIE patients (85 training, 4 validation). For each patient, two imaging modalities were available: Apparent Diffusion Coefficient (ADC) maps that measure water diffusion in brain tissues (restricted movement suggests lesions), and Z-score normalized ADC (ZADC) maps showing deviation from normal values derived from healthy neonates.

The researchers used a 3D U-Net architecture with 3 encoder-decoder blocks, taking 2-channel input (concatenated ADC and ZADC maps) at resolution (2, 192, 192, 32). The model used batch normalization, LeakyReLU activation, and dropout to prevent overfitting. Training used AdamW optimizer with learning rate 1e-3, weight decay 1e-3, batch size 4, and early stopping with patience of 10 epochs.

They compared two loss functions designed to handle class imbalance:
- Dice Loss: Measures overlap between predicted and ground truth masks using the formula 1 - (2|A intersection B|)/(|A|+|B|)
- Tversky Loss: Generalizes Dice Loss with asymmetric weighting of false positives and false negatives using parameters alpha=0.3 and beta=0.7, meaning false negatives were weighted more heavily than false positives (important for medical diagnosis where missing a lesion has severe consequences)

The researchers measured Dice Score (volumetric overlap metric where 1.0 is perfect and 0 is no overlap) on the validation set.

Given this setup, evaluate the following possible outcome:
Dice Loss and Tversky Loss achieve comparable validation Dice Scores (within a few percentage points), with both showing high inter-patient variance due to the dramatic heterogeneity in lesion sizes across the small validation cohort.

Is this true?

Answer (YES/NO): NO